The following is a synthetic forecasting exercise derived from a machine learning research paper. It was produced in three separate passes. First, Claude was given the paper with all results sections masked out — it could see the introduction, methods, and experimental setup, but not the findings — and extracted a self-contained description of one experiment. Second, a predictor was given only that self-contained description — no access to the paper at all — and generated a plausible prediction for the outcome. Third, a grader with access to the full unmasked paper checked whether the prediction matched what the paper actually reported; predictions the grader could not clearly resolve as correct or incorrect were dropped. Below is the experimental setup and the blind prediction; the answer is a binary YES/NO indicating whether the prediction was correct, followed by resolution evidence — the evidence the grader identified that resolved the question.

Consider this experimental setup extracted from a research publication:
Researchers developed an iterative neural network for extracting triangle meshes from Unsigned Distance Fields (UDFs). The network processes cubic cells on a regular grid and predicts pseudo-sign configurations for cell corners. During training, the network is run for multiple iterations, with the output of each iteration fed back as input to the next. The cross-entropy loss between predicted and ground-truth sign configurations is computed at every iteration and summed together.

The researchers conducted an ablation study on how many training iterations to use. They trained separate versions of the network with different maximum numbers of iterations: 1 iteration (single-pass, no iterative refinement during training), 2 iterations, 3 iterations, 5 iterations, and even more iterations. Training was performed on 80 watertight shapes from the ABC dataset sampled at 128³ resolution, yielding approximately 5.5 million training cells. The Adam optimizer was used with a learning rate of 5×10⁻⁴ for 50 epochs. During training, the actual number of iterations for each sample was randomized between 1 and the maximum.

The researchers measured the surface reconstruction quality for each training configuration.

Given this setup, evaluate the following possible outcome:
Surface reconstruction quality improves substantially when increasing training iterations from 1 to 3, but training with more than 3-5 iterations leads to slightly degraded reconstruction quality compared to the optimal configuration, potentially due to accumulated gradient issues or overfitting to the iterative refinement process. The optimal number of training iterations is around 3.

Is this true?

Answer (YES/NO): NO